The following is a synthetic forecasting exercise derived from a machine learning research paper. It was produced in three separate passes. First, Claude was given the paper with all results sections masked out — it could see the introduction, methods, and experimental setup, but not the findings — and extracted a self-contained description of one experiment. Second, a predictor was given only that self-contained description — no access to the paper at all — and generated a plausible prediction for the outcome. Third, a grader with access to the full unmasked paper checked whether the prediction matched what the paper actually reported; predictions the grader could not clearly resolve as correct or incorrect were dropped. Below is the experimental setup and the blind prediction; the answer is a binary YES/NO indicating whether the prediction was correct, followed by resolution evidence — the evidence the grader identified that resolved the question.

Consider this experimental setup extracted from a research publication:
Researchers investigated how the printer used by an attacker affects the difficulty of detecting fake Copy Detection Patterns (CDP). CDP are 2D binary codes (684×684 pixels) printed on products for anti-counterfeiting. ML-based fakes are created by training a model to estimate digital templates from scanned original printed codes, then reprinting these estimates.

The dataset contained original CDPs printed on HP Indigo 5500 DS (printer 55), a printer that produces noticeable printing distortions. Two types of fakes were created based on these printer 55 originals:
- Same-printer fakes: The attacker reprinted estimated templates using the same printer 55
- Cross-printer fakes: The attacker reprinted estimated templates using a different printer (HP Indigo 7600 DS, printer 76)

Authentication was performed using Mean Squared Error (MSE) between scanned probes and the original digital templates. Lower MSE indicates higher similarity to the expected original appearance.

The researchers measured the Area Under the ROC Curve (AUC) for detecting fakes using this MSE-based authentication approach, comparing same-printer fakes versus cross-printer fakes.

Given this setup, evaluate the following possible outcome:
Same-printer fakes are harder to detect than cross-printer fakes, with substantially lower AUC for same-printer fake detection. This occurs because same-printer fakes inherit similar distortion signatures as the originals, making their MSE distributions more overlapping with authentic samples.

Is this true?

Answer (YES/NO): NO